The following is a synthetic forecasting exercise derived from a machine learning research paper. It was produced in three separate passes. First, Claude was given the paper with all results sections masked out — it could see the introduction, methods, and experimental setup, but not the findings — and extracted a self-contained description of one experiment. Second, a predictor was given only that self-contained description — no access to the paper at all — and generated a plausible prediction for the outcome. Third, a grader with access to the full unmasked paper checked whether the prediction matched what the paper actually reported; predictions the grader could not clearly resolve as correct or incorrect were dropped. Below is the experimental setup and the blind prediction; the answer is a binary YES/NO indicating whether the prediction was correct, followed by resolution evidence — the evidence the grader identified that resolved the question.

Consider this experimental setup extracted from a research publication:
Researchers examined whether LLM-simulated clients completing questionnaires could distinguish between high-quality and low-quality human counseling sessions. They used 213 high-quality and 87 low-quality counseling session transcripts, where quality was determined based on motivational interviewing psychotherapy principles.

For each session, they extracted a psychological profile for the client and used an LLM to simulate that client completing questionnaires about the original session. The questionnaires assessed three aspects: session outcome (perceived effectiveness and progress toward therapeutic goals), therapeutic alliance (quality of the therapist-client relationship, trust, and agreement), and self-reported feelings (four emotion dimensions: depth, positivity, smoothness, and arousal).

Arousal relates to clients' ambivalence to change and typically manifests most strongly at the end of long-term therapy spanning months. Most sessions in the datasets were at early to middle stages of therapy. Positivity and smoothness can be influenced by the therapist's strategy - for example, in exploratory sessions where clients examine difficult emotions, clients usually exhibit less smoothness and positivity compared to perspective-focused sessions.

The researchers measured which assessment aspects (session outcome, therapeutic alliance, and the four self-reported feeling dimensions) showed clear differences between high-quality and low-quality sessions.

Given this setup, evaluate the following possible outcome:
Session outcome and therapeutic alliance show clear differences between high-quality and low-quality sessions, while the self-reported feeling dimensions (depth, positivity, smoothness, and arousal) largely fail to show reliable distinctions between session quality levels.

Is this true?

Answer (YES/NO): NO